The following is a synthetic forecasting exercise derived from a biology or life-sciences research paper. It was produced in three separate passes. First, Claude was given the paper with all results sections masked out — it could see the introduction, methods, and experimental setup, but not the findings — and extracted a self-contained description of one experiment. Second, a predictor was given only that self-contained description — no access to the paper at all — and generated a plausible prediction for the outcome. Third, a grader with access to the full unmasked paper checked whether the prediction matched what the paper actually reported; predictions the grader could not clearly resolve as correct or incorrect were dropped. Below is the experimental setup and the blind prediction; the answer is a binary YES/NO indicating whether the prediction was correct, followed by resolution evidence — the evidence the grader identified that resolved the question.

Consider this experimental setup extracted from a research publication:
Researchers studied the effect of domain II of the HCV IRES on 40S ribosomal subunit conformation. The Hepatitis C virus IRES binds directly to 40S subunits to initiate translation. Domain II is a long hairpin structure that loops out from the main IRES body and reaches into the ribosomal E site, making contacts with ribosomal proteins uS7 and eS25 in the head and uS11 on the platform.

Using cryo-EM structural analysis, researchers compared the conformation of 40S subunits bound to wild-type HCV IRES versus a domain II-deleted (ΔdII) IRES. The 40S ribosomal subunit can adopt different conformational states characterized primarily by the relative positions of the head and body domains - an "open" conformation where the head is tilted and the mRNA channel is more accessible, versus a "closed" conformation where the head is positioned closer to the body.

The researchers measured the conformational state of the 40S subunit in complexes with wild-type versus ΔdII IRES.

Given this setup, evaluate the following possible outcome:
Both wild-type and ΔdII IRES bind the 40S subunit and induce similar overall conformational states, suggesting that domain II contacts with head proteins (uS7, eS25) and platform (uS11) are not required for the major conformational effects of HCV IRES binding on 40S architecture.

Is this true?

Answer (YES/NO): NO